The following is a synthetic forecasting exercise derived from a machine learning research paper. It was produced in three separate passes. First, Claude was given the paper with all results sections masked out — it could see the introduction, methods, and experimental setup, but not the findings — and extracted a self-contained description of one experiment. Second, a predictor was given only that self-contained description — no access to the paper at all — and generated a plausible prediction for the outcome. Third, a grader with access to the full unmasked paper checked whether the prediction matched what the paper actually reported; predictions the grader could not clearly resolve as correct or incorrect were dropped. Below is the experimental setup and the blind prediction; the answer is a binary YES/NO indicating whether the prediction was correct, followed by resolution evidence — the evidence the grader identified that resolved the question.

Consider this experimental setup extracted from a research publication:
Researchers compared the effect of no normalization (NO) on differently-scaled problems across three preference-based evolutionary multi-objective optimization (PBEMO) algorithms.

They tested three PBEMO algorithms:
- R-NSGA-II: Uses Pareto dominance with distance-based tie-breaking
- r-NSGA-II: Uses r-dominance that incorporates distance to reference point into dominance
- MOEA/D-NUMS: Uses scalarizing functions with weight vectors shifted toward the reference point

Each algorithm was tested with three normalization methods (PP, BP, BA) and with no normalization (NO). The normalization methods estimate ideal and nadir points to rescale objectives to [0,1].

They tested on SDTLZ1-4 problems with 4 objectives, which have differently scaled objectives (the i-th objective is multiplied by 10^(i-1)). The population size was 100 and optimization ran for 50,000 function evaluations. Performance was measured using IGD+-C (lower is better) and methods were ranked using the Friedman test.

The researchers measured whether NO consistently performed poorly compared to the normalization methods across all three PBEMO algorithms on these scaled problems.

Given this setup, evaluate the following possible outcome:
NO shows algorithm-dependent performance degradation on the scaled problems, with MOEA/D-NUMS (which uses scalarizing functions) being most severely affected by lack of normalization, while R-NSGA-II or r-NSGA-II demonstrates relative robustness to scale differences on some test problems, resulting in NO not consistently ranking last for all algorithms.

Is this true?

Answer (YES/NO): NO